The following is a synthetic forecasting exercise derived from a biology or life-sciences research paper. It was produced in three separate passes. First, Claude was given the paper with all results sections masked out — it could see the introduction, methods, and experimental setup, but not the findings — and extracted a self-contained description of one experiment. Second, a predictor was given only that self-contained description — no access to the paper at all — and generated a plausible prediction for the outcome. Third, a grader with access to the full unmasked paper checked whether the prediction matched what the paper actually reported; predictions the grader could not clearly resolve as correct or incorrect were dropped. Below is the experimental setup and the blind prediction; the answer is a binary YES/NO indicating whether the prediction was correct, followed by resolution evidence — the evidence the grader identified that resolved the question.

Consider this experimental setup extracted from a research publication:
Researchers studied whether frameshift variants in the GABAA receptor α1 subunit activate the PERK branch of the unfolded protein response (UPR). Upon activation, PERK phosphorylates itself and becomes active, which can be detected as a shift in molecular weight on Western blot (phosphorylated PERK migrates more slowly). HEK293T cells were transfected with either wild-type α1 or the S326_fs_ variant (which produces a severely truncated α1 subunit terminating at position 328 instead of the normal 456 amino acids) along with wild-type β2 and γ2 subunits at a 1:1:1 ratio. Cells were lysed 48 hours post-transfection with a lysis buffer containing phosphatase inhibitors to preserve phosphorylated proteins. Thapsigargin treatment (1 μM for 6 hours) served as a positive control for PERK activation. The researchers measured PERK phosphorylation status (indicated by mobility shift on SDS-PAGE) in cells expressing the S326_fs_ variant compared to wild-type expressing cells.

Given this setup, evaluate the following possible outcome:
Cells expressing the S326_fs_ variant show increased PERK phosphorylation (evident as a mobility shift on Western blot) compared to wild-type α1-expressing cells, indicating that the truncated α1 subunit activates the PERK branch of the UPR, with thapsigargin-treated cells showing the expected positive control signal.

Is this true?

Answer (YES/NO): NO